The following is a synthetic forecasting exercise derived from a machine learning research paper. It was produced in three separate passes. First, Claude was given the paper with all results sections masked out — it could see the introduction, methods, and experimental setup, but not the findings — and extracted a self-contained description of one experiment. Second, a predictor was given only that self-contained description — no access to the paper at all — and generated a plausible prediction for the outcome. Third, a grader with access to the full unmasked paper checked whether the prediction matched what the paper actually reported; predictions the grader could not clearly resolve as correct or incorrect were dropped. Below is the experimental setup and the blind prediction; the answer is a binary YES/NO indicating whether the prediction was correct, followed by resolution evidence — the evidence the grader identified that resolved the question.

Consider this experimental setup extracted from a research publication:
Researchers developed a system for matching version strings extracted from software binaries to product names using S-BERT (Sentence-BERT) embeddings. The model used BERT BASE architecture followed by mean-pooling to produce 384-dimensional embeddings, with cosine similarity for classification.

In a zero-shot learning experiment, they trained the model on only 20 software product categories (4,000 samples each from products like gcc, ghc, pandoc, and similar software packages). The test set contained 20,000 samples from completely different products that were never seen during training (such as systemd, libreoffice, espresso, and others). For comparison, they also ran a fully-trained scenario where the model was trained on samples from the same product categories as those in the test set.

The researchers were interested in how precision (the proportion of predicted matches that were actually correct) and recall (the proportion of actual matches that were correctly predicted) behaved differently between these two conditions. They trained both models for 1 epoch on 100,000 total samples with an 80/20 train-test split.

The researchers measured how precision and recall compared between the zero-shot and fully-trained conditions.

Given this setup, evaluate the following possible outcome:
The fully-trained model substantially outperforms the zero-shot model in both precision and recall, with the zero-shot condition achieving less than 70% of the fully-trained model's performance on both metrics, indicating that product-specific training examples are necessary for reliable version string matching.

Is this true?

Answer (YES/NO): NO